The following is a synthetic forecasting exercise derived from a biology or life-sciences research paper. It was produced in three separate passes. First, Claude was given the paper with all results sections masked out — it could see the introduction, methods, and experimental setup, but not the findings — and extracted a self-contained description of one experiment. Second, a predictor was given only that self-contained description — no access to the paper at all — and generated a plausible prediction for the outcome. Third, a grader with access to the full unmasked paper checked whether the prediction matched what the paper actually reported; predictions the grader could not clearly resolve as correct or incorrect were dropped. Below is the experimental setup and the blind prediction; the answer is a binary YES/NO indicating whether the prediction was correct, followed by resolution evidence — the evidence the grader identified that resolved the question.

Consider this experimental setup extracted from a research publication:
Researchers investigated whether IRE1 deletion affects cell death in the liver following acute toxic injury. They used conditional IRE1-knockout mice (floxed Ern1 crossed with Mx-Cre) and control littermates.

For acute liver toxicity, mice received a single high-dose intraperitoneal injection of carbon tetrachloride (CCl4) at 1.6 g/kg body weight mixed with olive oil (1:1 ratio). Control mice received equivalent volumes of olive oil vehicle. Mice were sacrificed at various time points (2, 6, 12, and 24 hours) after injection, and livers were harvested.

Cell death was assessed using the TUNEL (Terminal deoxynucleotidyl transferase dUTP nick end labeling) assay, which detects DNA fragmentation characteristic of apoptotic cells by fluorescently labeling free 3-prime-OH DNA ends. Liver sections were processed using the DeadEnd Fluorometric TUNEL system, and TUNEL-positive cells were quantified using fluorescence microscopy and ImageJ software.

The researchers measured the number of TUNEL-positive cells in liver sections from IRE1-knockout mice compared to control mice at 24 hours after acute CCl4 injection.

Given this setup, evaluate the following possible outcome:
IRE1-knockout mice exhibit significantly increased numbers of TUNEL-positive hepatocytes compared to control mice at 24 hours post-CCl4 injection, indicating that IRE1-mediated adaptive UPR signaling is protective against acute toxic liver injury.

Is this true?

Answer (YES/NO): NO